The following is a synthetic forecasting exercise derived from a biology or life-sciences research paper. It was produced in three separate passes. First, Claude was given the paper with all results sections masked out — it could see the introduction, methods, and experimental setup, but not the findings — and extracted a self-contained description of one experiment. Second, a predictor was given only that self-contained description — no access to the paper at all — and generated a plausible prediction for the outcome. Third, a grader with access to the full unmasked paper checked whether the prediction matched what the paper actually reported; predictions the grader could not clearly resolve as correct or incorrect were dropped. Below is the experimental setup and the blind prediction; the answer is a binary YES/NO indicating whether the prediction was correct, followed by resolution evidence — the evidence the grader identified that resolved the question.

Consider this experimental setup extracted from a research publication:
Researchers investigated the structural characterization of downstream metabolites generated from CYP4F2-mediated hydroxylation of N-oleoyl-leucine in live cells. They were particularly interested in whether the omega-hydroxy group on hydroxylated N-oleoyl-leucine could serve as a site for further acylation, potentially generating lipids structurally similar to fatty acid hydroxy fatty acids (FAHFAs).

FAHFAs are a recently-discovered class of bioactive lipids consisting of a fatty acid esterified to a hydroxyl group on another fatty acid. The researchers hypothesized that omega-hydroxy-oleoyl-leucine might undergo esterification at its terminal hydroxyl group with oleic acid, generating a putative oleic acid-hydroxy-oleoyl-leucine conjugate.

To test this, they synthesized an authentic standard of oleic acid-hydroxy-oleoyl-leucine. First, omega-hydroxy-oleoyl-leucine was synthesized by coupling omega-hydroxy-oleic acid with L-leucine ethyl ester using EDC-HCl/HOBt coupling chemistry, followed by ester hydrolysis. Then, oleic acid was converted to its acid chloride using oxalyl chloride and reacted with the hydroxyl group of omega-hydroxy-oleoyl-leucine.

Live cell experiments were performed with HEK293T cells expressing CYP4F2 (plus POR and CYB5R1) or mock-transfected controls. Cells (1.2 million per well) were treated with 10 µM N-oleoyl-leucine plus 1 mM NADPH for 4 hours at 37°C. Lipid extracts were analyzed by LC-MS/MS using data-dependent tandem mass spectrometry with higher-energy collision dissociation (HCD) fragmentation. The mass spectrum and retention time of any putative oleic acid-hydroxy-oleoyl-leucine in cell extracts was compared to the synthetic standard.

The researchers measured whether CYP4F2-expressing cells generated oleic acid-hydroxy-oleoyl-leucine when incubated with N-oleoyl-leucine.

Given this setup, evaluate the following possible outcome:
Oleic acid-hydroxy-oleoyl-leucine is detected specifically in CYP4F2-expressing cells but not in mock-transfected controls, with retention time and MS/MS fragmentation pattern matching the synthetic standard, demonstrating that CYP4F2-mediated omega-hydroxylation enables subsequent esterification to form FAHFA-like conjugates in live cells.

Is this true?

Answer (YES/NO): YES